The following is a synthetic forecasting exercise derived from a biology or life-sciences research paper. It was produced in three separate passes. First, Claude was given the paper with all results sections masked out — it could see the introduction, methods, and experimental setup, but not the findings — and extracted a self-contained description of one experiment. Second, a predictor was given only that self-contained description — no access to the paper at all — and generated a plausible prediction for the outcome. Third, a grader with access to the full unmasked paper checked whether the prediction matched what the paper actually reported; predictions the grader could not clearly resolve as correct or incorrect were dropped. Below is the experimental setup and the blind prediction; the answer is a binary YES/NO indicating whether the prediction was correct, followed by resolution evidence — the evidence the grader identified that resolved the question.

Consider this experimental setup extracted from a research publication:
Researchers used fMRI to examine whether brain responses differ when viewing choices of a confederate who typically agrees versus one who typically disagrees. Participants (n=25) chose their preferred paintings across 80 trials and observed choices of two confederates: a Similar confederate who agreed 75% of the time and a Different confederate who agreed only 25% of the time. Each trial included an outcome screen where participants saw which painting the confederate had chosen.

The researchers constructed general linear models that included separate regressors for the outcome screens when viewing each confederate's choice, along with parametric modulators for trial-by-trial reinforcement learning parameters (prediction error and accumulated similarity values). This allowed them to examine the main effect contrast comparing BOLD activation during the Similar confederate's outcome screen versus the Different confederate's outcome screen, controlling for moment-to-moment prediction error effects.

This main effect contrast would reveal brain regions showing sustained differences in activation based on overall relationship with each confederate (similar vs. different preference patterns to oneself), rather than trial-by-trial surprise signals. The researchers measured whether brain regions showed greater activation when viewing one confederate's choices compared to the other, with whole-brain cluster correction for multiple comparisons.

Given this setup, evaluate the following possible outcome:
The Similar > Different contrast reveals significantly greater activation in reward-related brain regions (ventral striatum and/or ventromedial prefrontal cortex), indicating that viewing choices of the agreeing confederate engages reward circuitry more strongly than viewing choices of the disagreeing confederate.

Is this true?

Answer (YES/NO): NO